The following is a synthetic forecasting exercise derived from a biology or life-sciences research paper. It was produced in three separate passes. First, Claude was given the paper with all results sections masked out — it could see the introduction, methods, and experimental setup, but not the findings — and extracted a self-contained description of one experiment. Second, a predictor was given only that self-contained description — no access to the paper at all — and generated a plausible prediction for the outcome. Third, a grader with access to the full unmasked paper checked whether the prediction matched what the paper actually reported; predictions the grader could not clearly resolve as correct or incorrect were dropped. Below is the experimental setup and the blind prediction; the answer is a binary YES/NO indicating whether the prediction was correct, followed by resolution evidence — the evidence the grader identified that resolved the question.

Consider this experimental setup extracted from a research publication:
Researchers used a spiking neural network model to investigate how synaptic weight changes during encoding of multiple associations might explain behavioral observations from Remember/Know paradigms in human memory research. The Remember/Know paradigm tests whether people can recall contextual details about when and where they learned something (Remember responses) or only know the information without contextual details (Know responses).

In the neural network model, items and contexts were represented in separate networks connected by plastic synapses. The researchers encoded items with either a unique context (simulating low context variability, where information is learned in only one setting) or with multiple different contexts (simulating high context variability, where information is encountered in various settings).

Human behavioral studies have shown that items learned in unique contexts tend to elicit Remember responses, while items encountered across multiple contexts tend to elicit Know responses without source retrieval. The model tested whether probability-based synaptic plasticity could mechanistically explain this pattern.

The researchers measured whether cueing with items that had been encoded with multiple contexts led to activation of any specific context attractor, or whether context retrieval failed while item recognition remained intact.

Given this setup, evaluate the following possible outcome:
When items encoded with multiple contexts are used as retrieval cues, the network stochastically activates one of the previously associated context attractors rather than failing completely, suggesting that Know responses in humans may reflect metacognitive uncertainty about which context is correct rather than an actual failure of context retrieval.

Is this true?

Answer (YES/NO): NO